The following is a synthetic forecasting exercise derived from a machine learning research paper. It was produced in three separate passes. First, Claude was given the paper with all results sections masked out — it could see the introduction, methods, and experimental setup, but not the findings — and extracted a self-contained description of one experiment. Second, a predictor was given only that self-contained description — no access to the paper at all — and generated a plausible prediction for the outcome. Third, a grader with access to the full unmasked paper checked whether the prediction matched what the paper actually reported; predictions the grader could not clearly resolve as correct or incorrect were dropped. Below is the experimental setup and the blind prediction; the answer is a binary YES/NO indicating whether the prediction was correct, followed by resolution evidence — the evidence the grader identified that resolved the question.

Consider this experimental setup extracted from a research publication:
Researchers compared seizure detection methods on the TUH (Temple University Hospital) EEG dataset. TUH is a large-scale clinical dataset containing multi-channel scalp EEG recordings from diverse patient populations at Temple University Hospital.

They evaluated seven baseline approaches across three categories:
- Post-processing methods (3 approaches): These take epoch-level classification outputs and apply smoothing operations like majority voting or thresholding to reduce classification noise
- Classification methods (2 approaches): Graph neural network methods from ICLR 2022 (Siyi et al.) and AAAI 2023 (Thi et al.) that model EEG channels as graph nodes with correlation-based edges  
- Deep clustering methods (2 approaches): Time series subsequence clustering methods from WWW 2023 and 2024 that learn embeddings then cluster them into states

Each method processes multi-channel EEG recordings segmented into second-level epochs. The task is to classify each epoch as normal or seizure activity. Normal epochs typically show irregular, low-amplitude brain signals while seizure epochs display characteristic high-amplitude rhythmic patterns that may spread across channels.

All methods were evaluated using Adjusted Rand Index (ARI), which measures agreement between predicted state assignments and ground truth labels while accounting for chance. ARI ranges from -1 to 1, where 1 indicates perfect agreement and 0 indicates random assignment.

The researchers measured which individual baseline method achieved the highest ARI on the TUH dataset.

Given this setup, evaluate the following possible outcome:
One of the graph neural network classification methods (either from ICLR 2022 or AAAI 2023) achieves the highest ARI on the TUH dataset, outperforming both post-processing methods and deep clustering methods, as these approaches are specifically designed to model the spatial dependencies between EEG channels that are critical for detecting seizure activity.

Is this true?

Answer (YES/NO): YES